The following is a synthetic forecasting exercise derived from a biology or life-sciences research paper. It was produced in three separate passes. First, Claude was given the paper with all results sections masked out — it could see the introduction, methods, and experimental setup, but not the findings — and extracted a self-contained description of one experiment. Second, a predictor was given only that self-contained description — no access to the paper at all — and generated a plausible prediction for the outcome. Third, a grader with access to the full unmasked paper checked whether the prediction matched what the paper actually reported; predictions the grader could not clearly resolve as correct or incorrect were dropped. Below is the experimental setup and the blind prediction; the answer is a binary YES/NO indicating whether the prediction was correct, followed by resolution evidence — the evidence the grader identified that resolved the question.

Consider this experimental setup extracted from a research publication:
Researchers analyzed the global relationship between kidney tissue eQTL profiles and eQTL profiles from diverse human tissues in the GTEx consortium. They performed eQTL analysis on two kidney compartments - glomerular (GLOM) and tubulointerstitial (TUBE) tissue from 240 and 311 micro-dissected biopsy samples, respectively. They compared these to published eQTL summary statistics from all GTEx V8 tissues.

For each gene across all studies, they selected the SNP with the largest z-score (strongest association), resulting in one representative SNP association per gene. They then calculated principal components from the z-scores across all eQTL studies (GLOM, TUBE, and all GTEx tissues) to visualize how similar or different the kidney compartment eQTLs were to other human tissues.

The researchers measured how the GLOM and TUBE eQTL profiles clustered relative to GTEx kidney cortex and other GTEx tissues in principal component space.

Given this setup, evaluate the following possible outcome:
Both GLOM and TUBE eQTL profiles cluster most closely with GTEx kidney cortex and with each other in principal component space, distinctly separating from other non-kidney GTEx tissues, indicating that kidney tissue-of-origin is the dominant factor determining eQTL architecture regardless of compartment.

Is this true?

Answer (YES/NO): NO